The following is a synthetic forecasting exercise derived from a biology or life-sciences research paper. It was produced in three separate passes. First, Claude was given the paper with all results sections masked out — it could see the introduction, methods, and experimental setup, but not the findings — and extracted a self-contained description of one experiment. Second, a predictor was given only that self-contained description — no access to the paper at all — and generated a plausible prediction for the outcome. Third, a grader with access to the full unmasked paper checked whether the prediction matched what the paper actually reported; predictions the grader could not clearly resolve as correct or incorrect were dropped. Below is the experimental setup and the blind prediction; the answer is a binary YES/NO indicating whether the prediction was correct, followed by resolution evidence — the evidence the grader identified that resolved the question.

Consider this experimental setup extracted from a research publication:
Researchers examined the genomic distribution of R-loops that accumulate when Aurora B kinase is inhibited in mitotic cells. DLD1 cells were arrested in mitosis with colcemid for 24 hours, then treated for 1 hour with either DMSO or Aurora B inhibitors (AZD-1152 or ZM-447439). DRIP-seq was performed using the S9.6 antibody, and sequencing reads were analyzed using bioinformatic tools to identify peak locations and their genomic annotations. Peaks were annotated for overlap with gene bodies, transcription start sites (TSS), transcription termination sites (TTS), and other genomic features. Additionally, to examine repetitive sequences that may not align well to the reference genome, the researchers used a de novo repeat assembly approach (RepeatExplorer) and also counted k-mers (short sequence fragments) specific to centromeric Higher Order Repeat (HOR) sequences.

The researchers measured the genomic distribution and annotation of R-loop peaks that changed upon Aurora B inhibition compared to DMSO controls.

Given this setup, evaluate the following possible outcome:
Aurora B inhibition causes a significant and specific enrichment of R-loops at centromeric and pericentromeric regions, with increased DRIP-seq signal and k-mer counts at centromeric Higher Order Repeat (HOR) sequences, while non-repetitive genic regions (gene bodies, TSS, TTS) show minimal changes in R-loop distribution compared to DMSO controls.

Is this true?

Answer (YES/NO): NO